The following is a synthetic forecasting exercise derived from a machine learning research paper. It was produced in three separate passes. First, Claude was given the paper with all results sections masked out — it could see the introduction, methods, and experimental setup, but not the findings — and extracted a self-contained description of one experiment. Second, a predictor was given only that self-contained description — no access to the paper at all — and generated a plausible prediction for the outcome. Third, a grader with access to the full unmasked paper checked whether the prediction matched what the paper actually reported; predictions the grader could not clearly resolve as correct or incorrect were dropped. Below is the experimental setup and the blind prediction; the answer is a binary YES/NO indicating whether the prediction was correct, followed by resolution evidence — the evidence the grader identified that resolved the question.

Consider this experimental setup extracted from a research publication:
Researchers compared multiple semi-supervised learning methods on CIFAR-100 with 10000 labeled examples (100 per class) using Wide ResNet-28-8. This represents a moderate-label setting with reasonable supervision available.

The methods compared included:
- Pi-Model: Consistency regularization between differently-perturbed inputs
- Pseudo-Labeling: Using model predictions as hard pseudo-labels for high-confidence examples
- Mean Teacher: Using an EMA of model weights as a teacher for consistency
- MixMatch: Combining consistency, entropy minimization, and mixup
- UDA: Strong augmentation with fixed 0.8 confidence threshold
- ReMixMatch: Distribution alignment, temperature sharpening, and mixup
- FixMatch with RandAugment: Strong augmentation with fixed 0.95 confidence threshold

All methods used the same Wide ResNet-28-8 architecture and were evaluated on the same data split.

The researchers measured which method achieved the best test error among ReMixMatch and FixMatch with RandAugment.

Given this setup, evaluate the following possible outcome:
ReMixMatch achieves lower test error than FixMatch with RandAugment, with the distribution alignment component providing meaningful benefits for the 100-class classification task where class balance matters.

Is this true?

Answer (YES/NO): NO